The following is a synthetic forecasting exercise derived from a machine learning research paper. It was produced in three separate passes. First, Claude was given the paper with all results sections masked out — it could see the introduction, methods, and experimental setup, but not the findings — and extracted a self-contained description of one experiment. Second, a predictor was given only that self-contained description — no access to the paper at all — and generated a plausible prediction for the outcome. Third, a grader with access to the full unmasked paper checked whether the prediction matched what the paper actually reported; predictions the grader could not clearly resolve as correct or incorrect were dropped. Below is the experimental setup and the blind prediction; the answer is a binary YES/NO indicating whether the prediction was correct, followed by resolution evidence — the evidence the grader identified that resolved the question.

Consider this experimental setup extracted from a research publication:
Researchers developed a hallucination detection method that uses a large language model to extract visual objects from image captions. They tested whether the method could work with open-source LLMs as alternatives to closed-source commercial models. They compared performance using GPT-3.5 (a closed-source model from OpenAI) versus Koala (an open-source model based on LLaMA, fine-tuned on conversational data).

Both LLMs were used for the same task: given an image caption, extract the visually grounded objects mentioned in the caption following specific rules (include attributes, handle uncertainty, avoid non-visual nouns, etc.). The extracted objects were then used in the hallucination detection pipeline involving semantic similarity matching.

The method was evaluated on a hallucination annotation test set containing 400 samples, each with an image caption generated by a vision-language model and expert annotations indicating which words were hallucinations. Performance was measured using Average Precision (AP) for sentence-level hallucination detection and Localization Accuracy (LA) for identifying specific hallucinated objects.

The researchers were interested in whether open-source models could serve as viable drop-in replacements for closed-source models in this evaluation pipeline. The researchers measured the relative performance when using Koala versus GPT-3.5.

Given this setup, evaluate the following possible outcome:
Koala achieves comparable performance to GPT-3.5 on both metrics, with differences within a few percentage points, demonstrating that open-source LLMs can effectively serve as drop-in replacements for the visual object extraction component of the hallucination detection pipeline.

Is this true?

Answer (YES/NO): NO